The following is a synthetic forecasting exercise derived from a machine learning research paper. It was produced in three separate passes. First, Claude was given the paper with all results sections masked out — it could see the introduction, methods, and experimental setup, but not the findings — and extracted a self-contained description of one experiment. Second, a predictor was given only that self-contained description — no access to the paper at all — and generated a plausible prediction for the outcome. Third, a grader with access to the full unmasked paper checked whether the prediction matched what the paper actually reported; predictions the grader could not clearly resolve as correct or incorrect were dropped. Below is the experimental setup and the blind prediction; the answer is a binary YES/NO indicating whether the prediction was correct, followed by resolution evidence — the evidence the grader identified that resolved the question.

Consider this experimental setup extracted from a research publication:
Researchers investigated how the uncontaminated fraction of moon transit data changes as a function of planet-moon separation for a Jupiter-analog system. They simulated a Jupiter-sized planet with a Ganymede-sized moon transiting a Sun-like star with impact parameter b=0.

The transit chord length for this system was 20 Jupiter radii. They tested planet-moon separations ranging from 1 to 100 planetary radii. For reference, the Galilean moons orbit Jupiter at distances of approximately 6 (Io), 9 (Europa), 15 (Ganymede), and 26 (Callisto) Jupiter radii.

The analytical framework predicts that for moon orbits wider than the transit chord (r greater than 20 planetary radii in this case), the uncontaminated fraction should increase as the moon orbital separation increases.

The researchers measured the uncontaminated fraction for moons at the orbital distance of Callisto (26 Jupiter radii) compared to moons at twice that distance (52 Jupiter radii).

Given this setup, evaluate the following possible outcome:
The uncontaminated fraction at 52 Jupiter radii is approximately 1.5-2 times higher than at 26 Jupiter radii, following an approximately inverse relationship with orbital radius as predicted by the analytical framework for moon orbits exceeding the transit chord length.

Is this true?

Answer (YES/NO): NO